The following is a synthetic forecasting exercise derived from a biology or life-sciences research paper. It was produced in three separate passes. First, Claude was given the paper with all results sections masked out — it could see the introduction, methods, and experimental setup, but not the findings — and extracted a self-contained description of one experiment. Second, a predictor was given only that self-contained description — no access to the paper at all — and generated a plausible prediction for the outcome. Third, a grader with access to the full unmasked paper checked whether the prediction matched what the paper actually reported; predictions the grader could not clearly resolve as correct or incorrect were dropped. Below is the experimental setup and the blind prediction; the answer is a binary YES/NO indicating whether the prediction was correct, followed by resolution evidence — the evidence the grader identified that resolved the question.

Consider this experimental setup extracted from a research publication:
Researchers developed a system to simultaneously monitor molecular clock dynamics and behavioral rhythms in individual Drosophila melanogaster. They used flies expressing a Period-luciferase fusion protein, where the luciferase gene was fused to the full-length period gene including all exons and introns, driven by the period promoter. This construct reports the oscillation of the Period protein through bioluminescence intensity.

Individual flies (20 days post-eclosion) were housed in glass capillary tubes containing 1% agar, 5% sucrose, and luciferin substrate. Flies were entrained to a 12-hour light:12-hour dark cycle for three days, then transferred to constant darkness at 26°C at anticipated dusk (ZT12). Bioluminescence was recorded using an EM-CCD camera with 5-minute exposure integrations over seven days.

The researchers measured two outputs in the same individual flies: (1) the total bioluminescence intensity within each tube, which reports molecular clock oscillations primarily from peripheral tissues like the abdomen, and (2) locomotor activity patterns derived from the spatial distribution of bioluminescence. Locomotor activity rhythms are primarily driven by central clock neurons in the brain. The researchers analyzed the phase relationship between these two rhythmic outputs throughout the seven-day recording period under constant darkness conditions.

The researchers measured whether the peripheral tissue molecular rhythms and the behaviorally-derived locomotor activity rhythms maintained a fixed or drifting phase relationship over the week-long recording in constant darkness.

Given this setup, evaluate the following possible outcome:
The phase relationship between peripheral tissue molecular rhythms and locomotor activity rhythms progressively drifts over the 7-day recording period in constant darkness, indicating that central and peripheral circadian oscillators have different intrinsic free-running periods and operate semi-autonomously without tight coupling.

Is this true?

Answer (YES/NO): YES